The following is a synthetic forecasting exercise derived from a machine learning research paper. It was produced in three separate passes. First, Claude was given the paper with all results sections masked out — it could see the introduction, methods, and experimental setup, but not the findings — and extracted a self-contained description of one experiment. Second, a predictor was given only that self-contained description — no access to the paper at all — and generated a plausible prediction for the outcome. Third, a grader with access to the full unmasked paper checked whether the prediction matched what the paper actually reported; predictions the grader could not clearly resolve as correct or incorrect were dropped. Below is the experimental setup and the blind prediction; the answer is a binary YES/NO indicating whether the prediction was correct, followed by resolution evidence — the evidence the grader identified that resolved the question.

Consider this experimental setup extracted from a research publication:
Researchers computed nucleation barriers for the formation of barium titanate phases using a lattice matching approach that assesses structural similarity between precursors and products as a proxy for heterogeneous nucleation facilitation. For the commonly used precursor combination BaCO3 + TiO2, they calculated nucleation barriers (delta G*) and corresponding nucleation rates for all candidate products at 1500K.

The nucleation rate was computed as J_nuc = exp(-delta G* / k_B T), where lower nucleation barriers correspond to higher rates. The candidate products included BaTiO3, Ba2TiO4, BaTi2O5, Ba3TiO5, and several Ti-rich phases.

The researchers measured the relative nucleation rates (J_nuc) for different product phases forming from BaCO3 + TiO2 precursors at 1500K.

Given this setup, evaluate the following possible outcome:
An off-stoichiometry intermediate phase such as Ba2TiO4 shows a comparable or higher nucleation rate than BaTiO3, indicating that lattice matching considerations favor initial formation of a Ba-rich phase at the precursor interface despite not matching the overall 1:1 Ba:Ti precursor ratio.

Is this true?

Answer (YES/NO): NO